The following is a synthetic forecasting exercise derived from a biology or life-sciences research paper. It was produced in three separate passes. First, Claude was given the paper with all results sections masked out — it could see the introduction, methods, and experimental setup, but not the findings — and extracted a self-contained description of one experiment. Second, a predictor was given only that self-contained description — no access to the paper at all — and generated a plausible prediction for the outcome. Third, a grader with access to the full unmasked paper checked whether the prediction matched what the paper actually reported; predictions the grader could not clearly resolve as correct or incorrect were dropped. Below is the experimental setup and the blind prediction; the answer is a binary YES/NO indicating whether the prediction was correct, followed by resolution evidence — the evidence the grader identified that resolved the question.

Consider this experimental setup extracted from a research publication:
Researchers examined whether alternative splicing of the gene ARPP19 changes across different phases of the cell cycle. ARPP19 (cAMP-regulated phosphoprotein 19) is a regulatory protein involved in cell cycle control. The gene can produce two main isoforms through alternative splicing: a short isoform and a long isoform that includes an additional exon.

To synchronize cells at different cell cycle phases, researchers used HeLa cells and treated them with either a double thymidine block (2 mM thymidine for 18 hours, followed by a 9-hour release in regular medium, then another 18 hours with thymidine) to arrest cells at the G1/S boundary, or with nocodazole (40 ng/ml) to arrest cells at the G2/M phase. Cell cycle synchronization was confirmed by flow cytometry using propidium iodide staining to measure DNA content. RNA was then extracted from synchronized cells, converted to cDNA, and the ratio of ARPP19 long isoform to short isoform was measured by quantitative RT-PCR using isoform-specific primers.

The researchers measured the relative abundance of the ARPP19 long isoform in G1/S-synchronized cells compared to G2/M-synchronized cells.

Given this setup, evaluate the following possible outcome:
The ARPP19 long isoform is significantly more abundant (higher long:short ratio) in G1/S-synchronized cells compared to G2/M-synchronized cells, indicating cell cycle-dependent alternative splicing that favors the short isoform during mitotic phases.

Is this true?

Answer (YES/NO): NO